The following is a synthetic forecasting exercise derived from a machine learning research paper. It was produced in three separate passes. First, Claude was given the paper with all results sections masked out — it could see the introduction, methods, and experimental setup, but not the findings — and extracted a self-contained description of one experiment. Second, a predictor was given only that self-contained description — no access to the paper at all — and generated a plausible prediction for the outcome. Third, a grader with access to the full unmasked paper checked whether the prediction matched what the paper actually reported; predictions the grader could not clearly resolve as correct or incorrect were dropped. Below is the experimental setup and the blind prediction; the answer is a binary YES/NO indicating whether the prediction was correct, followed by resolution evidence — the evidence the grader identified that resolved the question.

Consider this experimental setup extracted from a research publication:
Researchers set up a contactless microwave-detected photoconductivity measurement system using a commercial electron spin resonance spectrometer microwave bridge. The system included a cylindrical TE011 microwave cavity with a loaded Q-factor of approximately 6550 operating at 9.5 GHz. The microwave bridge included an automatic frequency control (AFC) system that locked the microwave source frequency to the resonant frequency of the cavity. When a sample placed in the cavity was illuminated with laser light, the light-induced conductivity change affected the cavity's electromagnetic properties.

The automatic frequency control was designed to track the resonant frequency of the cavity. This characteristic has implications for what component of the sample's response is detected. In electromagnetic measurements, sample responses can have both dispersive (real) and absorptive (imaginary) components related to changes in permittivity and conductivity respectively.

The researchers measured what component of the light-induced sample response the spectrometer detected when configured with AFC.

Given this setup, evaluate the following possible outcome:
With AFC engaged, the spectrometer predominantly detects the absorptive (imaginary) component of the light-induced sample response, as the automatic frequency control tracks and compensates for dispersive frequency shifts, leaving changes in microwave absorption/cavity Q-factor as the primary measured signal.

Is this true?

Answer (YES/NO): YES